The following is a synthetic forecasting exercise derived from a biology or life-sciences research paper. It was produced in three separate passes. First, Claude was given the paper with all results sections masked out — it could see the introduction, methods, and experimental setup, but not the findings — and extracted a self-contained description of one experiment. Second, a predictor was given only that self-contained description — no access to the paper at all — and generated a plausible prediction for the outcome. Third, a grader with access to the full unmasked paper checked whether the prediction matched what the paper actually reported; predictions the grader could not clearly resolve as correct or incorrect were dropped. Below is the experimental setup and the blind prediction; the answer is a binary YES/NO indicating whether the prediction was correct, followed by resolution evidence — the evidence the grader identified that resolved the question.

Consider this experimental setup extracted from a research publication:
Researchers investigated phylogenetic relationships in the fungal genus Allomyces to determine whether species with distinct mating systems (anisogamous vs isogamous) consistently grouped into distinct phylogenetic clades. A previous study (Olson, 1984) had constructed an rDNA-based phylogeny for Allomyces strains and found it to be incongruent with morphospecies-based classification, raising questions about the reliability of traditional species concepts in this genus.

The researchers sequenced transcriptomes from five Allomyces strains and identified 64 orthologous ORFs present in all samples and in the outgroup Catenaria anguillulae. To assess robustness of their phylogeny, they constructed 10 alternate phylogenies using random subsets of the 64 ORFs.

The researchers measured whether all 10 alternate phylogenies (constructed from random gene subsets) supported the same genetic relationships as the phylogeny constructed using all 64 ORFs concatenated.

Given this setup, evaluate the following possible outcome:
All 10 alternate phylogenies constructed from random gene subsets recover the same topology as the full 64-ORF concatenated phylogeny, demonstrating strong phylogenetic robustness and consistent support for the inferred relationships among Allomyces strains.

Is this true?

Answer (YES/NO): YES